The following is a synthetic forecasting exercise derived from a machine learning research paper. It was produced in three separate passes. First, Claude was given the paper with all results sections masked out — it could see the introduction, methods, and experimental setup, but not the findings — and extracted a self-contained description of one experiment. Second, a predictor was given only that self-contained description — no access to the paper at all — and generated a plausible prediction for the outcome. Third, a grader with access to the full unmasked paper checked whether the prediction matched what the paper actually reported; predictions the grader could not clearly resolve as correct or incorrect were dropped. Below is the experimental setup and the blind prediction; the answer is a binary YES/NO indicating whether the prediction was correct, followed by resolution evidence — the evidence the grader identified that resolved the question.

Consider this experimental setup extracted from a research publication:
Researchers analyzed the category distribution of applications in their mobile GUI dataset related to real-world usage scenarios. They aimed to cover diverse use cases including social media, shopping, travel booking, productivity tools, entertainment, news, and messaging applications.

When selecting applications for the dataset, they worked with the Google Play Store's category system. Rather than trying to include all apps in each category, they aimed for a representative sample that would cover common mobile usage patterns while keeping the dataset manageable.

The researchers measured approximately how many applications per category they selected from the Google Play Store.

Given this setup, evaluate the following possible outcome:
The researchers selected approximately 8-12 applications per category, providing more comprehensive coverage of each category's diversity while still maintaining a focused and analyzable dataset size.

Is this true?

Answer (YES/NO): NO